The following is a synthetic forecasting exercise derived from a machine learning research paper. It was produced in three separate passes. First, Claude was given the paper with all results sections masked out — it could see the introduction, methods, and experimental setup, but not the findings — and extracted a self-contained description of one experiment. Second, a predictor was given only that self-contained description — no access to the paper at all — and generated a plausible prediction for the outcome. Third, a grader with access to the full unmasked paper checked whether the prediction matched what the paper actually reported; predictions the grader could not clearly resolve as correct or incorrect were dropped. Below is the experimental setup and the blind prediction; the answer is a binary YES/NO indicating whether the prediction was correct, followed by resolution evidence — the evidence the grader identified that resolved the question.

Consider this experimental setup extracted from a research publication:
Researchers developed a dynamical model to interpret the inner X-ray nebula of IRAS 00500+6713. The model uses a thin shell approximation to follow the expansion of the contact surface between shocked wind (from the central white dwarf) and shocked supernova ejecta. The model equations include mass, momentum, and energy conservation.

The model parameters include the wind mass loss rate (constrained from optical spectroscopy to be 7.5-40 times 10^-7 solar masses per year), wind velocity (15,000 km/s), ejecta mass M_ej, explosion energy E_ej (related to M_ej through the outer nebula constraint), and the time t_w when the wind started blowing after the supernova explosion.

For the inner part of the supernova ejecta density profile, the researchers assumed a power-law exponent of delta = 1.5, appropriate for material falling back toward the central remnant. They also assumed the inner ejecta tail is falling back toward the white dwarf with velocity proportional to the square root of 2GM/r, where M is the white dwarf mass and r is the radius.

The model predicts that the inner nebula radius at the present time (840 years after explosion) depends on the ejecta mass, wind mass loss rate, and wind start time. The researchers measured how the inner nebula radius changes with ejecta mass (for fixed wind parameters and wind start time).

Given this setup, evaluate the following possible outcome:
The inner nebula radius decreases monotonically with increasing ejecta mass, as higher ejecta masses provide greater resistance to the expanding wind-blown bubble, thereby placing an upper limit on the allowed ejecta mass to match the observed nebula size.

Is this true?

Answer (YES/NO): NO